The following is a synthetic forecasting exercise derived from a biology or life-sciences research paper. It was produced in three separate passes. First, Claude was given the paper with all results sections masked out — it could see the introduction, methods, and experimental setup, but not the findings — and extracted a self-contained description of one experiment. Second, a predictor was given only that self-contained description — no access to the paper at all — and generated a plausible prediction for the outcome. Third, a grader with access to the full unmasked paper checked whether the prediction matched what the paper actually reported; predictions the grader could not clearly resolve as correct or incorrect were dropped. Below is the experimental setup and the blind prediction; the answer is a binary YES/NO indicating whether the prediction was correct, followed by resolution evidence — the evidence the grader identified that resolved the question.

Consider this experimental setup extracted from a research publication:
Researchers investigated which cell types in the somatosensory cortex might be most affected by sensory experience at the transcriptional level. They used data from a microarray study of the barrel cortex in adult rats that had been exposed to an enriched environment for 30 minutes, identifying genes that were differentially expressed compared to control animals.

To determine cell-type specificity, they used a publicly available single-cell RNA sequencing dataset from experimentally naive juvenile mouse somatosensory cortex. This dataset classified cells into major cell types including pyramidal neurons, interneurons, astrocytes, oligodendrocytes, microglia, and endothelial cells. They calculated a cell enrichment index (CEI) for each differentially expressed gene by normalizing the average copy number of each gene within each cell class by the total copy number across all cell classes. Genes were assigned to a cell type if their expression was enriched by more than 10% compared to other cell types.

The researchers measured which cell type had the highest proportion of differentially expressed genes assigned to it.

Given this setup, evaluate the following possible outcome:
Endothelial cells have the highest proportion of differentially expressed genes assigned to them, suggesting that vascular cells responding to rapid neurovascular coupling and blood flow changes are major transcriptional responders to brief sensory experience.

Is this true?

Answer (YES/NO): NO